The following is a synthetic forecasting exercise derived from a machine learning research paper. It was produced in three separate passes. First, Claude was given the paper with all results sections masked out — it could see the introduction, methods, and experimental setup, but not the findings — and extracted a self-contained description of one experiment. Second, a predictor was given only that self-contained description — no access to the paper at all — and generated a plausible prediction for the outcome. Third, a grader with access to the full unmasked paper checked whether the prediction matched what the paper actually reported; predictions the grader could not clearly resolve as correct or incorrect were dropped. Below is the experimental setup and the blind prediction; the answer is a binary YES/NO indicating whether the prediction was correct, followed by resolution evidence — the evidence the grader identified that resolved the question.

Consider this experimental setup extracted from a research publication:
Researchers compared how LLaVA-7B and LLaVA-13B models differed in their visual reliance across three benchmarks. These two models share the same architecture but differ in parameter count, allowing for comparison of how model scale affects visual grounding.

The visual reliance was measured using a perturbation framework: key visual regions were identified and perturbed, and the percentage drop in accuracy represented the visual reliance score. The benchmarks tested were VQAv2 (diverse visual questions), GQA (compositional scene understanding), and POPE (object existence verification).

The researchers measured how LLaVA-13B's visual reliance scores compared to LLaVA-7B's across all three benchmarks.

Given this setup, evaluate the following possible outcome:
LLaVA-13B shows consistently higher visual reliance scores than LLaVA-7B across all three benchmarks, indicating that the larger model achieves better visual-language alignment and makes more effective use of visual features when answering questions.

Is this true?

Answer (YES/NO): YES